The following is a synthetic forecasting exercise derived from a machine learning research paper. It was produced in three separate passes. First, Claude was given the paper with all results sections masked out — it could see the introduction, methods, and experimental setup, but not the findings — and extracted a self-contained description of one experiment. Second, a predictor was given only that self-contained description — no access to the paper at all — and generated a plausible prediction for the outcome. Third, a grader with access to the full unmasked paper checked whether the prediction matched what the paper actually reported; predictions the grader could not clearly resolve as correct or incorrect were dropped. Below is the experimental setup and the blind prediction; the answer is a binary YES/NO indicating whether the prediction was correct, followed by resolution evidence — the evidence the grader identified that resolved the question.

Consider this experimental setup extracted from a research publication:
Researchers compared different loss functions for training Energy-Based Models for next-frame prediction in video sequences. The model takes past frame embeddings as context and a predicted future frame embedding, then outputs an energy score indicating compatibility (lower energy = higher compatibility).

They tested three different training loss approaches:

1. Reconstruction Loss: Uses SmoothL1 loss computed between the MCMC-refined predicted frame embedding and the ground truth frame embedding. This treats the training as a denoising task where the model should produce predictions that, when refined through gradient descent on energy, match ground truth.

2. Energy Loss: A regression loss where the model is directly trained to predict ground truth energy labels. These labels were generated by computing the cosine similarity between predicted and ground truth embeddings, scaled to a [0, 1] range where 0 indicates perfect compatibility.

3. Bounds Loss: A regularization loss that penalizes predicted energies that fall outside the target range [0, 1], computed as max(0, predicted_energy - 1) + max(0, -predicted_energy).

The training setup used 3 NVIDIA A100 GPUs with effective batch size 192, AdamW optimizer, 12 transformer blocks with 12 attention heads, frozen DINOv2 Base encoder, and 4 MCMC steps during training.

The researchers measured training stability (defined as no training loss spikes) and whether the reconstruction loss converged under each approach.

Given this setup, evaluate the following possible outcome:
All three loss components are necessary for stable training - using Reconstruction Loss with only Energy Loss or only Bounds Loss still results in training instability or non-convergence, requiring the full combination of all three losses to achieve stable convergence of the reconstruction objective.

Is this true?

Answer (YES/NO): NO